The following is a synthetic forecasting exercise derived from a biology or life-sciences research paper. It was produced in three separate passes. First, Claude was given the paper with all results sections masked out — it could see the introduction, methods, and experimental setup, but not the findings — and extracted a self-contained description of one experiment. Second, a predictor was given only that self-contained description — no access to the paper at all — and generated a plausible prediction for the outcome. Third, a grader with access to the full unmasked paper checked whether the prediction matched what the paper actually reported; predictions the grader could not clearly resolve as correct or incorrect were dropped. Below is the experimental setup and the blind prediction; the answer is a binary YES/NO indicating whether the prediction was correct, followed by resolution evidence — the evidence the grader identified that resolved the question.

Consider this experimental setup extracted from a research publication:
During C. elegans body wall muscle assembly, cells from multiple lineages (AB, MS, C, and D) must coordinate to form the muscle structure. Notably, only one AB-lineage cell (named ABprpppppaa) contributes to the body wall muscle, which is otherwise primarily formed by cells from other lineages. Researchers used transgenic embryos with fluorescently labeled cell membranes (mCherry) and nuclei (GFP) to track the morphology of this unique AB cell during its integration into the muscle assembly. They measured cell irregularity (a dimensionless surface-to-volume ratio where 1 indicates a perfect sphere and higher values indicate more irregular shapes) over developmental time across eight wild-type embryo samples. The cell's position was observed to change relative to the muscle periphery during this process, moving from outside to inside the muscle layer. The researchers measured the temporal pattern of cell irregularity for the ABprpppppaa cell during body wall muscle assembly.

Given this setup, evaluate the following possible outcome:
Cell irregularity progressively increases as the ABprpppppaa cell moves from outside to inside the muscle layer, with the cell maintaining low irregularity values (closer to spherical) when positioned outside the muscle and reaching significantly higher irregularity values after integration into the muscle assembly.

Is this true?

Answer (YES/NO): NO